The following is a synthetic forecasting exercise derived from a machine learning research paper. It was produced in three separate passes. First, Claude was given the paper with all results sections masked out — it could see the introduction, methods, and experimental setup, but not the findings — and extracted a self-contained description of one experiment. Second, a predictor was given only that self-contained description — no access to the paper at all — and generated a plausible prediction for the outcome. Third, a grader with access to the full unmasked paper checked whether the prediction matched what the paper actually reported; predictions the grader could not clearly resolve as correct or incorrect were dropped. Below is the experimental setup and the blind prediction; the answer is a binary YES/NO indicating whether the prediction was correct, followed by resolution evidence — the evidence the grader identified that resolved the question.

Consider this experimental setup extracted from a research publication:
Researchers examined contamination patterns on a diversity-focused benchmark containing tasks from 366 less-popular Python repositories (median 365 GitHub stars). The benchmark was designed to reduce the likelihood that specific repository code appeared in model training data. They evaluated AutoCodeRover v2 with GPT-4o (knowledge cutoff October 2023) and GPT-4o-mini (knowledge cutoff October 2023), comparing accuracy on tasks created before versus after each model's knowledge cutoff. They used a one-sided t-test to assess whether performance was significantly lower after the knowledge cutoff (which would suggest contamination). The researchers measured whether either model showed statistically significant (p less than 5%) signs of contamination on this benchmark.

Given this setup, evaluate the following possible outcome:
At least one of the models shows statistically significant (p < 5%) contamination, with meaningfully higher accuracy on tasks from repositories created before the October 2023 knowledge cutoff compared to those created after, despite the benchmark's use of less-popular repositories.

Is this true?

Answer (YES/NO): NO